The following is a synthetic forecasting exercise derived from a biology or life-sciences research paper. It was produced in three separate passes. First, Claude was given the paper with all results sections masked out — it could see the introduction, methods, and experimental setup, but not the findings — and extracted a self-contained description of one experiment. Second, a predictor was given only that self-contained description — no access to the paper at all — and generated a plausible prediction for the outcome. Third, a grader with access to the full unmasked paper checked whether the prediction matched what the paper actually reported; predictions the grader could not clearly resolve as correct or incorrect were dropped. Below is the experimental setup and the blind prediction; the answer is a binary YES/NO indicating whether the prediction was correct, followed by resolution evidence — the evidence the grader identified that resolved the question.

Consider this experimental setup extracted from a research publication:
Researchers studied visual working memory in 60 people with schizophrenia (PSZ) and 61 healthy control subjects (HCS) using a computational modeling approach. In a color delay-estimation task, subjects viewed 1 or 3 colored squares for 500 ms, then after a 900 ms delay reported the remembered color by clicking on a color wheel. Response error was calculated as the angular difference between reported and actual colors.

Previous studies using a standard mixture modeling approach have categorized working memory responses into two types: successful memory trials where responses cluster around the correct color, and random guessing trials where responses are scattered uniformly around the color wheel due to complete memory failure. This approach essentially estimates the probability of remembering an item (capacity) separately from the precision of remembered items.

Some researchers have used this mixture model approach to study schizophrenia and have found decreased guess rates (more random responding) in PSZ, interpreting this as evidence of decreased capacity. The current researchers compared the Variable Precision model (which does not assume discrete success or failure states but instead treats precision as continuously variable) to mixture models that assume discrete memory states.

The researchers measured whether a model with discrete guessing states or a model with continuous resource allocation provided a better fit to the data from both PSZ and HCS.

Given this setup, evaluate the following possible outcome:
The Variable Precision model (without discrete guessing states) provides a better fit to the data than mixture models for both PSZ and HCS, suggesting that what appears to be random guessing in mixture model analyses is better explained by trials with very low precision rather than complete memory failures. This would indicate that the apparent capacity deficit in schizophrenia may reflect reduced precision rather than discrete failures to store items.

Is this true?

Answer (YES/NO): NO